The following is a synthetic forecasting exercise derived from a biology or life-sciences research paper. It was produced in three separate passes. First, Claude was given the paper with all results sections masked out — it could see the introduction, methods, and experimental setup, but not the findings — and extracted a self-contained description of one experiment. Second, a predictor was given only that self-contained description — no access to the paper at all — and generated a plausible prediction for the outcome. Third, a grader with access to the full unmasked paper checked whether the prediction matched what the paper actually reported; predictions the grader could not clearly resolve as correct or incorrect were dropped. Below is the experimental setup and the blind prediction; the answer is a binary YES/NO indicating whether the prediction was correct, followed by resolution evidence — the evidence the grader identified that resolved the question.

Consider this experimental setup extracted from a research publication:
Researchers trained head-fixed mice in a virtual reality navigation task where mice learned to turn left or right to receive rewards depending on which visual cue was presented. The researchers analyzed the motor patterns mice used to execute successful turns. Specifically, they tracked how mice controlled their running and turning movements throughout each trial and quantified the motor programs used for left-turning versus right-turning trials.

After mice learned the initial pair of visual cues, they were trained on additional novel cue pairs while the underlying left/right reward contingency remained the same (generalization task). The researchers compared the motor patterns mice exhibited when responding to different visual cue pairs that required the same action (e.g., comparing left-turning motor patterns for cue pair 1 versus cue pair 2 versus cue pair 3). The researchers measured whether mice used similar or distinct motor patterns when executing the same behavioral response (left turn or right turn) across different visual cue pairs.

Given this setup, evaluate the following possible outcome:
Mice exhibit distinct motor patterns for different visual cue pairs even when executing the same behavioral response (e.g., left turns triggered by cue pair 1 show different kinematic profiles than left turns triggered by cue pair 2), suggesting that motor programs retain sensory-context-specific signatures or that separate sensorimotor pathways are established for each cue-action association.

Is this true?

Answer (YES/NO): NO